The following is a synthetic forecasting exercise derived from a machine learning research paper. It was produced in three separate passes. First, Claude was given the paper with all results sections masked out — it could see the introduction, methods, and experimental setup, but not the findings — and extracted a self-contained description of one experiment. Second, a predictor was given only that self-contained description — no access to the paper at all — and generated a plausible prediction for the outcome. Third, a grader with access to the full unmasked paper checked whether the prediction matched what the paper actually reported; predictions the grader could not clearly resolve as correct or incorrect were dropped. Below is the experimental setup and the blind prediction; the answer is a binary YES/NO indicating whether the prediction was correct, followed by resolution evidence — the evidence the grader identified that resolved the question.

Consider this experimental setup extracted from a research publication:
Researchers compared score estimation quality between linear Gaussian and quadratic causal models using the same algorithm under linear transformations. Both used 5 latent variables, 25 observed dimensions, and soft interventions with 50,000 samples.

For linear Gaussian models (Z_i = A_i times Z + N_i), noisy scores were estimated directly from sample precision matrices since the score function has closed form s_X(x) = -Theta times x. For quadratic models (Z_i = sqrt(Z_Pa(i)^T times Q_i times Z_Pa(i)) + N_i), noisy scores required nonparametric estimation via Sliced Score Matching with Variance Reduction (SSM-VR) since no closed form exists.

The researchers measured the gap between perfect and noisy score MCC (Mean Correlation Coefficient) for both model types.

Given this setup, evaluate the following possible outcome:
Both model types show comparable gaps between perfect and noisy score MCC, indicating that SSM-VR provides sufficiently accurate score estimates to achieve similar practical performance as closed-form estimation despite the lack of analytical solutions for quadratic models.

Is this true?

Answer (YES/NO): NO